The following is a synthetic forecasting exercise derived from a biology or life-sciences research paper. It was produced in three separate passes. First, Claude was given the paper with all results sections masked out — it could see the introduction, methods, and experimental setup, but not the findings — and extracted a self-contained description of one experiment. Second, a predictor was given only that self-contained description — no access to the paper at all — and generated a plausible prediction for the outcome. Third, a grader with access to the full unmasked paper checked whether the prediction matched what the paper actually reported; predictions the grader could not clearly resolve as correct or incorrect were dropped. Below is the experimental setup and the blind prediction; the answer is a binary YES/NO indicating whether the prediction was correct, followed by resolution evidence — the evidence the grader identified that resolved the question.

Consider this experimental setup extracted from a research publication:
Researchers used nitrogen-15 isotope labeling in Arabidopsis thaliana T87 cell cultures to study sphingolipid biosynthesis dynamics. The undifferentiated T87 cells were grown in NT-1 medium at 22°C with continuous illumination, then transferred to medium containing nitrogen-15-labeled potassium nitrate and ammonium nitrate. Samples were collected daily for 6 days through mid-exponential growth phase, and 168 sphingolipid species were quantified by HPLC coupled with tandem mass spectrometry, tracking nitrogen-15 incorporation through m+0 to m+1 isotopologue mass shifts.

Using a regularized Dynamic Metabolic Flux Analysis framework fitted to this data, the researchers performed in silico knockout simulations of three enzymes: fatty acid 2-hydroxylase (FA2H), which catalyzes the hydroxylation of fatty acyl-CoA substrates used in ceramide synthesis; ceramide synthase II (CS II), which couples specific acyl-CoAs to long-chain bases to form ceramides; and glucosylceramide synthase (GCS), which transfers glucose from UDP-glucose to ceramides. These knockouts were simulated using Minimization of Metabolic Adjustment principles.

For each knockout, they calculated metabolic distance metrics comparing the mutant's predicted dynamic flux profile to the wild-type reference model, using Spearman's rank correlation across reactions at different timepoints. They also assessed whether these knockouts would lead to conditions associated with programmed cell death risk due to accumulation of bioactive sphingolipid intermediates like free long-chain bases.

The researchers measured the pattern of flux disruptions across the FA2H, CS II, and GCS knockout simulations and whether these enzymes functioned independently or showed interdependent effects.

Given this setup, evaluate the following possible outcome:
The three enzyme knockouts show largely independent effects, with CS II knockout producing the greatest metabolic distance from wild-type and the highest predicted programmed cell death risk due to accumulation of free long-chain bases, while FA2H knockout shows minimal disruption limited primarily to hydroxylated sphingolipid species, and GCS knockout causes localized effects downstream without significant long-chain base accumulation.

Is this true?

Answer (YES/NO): NO